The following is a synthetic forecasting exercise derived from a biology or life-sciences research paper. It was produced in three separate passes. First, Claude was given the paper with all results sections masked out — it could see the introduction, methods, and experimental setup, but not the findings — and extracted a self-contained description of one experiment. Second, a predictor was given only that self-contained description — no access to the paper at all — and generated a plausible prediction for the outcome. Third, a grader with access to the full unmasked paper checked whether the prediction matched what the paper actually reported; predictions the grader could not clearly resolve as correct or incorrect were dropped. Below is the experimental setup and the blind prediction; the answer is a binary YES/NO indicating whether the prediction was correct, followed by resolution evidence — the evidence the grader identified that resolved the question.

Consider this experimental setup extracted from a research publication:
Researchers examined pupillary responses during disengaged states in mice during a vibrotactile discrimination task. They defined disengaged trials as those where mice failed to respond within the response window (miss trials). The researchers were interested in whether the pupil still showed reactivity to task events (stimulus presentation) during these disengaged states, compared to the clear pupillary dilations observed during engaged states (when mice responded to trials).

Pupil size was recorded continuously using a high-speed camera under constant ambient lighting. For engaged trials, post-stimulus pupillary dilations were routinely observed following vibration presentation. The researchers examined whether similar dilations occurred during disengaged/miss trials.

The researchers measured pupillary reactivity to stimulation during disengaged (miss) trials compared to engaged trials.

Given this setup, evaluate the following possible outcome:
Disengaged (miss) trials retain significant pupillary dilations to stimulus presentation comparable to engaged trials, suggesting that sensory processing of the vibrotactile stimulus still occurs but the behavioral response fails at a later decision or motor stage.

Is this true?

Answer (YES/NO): NO